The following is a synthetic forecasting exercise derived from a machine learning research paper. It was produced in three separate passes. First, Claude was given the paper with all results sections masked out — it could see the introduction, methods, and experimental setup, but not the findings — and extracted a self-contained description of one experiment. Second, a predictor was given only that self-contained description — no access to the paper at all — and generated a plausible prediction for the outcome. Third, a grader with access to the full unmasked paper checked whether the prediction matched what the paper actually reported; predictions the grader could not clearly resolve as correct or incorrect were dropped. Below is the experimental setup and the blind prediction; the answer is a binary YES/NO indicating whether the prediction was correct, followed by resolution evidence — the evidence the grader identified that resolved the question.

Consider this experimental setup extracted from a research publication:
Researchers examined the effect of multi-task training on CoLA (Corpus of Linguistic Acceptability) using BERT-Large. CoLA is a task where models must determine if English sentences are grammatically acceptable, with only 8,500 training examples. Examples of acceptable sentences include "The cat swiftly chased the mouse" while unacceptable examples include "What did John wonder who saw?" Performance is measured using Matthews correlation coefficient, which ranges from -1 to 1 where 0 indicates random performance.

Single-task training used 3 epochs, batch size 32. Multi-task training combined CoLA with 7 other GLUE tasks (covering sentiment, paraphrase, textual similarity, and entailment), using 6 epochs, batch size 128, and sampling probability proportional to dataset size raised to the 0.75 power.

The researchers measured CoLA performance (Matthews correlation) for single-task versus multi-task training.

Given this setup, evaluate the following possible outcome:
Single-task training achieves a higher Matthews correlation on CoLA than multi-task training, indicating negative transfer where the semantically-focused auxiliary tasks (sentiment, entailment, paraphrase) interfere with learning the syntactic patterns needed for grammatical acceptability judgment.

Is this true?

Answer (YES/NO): NO